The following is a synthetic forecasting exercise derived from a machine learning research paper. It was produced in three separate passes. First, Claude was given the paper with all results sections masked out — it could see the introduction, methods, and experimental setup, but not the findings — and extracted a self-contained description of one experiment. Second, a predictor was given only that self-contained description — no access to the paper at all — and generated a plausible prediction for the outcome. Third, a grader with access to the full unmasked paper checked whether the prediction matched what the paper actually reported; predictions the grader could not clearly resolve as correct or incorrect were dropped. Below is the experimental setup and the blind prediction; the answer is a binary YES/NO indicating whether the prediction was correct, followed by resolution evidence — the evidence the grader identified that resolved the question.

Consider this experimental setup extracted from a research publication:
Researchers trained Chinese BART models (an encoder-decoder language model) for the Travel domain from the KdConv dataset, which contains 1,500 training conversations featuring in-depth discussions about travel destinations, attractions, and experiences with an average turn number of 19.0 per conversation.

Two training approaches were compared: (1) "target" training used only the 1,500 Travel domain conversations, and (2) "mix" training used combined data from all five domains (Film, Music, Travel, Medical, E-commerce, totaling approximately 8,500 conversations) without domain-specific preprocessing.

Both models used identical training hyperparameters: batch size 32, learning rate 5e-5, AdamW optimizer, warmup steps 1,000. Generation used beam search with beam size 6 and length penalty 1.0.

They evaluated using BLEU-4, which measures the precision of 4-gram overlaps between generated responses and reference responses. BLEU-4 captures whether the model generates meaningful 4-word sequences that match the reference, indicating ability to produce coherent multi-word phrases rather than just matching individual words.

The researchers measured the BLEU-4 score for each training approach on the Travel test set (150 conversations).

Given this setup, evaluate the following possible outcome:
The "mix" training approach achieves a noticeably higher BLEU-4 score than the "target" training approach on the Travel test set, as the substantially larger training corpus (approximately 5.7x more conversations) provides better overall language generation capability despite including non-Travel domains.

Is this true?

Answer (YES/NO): YES